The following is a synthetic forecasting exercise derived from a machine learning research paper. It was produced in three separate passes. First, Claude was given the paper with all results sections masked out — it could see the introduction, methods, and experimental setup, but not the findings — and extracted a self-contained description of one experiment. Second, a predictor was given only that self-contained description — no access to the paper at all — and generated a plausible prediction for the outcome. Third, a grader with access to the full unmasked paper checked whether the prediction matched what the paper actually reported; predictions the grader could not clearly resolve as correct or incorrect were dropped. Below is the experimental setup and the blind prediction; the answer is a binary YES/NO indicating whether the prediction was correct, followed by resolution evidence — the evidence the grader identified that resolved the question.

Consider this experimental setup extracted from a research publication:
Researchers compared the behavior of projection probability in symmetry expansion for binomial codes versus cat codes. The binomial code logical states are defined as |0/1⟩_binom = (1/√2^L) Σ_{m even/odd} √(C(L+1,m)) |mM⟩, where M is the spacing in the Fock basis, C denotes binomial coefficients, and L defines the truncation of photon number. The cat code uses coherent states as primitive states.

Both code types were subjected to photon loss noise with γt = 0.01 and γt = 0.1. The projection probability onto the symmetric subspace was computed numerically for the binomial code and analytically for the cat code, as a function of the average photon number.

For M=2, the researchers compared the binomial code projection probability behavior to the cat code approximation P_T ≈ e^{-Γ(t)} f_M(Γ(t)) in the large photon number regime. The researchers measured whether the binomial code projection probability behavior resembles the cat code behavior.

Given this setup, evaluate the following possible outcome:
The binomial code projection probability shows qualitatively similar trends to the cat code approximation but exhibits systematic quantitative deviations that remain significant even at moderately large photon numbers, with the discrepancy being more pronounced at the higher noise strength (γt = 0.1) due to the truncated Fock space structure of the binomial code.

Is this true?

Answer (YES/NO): NO